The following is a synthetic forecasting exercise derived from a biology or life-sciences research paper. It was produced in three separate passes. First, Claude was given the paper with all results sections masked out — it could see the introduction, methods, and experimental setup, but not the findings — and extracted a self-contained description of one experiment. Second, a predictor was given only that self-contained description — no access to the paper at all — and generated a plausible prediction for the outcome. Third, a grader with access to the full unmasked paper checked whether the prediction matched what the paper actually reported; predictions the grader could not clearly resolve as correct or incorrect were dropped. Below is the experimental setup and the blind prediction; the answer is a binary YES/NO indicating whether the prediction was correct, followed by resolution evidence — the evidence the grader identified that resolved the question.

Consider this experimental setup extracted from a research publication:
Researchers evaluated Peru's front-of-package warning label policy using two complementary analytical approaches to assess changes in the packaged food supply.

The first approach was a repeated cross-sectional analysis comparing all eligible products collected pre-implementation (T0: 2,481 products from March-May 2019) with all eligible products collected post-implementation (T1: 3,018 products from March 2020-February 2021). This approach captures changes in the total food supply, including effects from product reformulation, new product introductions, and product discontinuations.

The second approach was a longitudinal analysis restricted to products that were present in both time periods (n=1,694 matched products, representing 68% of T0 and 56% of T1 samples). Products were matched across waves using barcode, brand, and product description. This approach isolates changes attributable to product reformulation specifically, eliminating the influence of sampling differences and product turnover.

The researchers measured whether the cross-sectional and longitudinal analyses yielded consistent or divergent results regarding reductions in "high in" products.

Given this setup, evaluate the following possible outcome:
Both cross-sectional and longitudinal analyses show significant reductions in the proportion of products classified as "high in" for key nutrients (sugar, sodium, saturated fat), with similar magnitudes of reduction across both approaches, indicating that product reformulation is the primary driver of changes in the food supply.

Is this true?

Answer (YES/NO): NO